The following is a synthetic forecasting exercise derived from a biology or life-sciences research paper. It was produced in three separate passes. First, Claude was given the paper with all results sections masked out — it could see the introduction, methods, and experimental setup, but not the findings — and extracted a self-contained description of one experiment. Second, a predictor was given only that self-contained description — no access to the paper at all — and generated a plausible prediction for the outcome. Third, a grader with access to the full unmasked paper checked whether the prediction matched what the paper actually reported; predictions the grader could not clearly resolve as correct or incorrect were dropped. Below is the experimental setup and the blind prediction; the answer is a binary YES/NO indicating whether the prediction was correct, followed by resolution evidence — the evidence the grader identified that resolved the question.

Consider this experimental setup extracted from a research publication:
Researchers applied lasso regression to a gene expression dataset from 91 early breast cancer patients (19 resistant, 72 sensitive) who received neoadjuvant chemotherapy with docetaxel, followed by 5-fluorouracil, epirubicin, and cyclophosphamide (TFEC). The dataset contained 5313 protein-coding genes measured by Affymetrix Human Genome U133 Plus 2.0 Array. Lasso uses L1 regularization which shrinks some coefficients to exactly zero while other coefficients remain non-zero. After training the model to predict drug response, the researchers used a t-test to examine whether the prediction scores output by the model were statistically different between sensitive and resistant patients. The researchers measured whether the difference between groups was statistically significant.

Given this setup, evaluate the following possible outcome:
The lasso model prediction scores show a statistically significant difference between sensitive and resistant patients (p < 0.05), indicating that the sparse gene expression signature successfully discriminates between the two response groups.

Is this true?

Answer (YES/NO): NO